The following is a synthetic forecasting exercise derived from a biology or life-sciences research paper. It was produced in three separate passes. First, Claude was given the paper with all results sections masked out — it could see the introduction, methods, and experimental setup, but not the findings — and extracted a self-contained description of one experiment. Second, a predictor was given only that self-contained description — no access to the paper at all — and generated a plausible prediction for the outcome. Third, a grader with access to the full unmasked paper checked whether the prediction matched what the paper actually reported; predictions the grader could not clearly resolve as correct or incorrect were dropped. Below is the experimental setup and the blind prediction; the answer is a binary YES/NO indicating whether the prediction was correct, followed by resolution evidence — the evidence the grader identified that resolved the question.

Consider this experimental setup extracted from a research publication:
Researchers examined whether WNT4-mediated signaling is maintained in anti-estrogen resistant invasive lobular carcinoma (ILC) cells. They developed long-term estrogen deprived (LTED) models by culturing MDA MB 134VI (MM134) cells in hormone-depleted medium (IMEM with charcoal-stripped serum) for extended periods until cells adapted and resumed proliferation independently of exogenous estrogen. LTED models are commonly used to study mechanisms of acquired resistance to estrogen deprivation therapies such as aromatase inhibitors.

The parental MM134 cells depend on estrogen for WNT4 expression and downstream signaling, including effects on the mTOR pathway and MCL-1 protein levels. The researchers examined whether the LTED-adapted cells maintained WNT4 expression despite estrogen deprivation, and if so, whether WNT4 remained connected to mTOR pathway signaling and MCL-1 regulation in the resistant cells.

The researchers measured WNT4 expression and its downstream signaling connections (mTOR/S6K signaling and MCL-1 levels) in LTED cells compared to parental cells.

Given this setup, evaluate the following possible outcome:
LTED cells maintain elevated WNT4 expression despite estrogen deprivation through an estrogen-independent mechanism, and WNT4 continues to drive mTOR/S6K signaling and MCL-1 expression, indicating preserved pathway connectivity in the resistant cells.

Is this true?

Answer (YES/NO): NO